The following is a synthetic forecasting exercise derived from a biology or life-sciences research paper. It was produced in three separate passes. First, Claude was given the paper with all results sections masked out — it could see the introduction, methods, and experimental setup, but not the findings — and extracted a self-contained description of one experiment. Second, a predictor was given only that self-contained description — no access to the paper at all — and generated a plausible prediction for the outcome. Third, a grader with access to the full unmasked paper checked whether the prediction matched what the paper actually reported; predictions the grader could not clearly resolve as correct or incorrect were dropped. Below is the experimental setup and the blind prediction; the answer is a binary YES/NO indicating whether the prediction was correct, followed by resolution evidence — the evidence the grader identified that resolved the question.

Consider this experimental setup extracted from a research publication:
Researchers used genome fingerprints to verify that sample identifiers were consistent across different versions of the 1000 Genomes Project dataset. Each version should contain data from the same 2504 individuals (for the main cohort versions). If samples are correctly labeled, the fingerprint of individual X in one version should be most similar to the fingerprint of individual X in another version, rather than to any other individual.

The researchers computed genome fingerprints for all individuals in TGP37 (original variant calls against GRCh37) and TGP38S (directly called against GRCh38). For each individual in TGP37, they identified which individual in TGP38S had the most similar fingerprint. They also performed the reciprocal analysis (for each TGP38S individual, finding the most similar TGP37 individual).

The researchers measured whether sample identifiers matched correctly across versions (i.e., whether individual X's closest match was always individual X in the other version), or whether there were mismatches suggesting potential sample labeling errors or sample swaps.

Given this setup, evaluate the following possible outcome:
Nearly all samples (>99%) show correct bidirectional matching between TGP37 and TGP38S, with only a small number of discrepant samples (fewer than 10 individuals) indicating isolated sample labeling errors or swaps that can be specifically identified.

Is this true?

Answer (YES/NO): NO